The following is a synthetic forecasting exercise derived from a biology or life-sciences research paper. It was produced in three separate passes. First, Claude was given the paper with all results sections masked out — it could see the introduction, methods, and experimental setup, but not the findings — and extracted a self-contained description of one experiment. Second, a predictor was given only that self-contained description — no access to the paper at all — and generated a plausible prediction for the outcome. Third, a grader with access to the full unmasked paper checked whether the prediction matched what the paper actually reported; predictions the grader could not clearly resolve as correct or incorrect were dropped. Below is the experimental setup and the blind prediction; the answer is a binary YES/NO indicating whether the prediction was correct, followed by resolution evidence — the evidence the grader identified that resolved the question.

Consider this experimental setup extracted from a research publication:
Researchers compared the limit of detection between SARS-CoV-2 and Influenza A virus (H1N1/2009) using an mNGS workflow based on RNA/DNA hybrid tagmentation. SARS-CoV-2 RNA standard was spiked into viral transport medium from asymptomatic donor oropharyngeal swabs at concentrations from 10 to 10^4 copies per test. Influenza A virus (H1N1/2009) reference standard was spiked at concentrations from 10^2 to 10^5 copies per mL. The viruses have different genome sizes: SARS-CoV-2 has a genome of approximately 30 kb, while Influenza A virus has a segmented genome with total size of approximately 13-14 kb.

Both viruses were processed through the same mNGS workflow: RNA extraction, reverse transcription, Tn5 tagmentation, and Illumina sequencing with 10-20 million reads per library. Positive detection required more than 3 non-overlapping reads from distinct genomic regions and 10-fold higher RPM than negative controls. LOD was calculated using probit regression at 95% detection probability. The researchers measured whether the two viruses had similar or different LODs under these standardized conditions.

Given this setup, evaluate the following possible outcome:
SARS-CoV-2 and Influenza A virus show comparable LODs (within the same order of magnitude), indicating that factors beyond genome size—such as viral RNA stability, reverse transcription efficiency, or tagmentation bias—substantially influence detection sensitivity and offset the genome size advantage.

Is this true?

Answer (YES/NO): NO